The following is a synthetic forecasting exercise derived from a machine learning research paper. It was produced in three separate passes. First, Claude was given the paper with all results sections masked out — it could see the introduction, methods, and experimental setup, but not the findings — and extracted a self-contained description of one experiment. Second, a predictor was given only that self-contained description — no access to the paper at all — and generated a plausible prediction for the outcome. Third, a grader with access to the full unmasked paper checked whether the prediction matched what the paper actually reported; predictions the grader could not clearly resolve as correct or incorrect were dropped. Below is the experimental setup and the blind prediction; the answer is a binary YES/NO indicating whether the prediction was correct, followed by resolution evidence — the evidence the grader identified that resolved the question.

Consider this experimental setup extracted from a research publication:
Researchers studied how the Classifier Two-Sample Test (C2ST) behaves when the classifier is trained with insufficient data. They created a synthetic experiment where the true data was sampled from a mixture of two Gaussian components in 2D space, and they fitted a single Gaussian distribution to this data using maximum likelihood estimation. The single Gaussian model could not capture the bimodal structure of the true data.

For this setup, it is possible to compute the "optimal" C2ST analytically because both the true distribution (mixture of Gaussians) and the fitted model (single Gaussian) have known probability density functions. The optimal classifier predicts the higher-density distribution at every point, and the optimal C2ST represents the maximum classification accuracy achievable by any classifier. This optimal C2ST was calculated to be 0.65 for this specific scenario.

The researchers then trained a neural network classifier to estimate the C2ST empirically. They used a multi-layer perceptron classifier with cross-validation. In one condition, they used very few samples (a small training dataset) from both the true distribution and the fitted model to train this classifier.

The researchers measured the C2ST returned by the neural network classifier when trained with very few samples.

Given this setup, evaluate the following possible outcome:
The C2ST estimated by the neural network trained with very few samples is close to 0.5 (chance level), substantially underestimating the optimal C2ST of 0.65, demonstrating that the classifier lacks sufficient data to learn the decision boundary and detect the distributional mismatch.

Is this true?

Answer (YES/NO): YES